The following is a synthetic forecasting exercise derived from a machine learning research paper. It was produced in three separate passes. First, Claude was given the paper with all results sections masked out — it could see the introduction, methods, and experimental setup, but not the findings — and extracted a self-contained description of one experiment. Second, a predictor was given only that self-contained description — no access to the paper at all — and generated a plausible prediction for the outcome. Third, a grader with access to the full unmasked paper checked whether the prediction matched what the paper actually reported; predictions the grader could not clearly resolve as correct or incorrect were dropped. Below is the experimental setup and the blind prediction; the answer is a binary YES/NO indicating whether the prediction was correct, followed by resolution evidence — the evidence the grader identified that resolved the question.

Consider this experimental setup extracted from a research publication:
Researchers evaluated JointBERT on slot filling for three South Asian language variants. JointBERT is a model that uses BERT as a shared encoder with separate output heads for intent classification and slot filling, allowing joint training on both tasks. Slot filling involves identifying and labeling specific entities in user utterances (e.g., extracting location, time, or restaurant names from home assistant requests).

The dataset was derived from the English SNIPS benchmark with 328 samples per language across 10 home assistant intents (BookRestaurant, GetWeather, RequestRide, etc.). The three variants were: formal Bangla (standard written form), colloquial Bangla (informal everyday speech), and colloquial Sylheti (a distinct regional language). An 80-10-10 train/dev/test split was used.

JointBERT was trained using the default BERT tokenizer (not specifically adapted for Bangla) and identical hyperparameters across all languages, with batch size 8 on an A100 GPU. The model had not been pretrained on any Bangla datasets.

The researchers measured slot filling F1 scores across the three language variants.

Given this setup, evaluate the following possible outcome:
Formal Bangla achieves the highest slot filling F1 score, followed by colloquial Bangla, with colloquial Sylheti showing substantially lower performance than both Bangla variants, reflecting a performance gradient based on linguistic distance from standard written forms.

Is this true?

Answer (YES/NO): YES